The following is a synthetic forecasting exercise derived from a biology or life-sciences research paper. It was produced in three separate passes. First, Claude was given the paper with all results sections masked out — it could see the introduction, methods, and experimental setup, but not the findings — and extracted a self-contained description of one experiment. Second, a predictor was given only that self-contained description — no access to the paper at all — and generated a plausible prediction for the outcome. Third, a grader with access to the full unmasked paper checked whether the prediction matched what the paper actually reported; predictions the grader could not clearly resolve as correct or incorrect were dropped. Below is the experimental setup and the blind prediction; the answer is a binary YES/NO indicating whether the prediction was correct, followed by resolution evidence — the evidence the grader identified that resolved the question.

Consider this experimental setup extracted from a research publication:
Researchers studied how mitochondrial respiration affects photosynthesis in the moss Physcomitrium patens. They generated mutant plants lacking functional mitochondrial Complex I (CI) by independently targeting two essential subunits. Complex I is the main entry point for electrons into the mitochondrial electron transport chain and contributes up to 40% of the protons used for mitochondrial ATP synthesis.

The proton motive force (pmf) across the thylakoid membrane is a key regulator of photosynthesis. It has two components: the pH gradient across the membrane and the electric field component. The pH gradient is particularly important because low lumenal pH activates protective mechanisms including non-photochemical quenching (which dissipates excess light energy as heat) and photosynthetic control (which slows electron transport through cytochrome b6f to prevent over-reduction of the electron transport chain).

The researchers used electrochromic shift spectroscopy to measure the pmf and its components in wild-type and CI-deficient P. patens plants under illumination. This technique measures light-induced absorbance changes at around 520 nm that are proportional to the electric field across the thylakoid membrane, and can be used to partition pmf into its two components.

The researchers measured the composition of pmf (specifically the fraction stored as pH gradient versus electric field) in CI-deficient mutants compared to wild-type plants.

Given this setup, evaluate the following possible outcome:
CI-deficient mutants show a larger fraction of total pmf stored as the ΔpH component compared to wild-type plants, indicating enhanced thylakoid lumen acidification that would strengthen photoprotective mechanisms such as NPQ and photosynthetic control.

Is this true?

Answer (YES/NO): NO